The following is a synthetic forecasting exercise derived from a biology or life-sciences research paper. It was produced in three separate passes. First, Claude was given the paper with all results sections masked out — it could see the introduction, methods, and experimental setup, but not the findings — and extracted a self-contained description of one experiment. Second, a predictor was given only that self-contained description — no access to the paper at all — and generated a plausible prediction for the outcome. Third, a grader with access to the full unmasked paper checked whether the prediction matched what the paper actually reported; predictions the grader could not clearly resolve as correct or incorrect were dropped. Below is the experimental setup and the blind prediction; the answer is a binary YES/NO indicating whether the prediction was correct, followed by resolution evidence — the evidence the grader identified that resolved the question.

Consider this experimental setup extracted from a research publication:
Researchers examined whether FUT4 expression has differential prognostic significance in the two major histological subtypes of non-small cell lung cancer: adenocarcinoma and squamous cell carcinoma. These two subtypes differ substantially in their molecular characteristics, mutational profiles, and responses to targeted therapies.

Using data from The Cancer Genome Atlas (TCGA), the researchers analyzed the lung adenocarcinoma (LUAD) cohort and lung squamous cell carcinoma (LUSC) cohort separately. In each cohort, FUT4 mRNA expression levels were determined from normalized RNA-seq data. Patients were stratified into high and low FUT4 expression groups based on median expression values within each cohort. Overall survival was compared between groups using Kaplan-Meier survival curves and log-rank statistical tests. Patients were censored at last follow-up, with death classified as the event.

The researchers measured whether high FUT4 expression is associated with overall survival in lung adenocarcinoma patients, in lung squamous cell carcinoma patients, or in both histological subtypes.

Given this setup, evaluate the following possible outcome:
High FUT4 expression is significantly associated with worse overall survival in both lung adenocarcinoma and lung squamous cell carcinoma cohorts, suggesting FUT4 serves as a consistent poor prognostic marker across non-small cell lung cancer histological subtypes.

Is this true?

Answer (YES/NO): NO